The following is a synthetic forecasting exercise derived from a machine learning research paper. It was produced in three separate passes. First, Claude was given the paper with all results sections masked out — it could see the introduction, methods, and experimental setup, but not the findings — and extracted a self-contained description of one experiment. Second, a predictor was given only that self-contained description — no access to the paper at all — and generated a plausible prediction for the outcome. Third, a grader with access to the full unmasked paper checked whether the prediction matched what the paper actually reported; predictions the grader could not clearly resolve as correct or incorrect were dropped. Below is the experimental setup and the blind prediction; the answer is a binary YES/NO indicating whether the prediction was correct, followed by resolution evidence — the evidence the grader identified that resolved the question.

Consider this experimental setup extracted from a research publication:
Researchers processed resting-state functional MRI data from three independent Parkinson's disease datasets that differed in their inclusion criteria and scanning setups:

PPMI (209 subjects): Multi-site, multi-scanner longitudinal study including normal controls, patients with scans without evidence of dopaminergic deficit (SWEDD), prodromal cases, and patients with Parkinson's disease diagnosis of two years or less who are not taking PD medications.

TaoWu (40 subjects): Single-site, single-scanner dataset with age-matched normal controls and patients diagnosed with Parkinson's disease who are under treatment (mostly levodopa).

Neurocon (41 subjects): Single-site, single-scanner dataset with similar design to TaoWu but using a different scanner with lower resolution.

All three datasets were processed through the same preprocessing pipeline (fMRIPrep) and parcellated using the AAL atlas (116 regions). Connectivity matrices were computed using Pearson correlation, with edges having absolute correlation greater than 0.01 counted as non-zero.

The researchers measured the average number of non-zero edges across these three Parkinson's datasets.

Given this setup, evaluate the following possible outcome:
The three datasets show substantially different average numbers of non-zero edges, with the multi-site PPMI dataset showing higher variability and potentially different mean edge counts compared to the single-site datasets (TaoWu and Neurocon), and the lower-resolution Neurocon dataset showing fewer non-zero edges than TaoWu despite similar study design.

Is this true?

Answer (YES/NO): NO